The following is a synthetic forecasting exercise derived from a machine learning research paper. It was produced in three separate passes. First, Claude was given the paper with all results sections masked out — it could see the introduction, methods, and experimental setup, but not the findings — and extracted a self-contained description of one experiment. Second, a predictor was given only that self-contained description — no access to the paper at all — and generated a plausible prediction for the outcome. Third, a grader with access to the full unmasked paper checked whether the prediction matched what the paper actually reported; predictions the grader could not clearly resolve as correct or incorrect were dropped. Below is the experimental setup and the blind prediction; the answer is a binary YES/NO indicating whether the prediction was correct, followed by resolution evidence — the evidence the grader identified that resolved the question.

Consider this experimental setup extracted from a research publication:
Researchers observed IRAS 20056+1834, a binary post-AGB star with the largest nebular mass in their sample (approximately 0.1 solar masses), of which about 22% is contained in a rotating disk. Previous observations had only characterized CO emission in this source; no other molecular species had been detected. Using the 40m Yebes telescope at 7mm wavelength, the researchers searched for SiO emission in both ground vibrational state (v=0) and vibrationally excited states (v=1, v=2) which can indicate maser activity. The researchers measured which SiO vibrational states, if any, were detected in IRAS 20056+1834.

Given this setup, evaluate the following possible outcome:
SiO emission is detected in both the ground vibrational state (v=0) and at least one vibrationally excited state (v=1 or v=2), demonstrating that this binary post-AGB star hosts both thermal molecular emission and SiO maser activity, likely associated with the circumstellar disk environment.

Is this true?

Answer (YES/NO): NO